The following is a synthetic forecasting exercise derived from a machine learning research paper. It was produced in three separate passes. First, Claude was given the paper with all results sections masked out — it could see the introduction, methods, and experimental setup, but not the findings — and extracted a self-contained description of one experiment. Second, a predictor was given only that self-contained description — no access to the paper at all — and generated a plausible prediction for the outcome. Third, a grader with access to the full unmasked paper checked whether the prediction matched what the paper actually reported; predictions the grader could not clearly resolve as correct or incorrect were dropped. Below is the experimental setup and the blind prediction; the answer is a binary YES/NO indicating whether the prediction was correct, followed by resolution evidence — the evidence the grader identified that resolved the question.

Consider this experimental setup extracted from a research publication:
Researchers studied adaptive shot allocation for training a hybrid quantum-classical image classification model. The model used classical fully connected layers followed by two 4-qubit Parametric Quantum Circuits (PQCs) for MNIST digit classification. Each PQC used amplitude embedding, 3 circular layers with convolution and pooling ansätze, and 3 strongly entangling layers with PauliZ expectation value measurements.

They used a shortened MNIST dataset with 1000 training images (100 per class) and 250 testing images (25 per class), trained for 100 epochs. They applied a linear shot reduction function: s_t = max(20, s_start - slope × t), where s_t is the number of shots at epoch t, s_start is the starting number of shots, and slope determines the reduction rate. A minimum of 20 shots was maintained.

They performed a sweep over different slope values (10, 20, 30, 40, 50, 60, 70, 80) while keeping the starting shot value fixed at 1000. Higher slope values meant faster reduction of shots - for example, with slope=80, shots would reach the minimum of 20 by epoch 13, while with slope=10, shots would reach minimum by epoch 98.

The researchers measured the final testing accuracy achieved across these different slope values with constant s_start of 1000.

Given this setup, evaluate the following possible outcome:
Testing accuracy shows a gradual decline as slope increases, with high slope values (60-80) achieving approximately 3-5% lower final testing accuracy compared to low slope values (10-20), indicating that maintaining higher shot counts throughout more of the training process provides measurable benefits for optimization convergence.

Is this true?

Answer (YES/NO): NO